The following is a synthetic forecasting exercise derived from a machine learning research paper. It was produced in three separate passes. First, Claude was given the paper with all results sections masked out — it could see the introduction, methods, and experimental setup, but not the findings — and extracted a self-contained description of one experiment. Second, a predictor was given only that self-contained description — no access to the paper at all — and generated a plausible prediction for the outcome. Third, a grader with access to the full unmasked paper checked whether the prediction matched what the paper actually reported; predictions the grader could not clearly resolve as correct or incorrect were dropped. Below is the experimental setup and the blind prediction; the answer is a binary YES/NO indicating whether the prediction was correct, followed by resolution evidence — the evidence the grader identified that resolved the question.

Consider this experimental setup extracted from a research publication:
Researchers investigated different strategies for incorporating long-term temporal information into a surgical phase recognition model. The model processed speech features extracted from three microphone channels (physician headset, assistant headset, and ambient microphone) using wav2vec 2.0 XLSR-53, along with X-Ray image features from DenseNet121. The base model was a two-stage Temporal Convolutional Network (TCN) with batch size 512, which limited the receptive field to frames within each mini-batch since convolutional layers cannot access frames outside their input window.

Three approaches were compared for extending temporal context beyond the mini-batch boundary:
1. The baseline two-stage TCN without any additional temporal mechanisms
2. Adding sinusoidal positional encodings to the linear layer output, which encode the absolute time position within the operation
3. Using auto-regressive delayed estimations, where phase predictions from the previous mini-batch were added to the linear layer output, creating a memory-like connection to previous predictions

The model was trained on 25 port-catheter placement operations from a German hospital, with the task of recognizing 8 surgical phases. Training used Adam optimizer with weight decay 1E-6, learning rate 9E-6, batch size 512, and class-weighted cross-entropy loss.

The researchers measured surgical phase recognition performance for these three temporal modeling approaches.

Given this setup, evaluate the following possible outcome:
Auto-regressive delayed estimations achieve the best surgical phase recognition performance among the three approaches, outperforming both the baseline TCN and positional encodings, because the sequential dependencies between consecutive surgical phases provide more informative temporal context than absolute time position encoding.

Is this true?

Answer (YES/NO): YES